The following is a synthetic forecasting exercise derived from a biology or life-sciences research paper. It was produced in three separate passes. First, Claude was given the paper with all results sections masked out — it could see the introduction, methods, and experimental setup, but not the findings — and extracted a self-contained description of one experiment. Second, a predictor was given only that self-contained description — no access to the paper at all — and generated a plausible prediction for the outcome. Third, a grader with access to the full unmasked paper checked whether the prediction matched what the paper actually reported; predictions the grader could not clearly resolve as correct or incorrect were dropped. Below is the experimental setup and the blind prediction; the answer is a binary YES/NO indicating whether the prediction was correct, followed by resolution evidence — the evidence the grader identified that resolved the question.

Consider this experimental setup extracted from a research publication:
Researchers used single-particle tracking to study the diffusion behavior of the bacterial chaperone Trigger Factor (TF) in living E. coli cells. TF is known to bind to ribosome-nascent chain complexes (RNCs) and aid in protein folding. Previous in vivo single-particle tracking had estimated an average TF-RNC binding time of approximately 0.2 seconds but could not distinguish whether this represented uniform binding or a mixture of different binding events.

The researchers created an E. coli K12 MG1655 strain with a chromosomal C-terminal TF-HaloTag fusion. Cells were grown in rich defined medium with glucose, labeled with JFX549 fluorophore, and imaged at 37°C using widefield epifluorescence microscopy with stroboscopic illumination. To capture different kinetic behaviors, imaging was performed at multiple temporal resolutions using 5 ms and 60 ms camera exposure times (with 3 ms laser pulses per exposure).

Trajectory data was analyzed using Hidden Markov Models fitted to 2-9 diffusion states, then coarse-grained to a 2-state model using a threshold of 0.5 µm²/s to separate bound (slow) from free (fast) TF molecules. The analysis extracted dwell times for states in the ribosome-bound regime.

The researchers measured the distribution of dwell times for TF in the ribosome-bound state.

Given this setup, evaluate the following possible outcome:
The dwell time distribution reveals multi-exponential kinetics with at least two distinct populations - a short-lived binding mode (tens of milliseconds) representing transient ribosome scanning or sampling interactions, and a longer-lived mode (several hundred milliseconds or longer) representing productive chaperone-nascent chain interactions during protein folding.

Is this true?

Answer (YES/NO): YES